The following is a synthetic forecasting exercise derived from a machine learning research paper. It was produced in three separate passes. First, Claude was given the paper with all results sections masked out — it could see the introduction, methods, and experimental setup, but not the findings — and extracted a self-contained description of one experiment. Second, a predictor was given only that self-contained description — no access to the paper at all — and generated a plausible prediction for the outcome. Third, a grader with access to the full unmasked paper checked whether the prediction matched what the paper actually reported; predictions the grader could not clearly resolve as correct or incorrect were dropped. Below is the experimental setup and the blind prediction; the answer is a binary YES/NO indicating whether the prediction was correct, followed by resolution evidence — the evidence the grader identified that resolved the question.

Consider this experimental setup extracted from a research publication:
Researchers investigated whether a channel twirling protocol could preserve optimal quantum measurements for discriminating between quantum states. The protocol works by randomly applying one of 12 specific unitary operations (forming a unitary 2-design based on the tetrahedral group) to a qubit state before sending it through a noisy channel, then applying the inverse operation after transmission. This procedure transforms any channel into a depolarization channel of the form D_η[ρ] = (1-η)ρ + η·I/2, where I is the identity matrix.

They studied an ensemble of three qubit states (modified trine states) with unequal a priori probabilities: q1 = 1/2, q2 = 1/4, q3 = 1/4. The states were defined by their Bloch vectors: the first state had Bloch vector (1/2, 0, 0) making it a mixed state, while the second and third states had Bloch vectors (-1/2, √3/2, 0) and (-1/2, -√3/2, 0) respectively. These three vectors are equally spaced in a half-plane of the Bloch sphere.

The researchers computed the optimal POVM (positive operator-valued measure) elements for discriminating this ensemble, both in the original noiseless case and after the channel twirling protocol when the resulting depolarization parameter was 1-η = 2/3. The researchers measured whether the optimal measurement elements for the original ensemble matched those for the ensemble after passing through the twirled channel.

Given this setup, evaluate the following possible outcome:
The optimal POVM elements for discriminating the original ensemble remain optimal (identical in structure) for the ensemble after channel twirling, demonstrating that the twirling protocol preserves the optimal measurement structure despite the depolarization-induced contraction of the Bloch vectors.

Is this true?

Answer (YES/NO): NO